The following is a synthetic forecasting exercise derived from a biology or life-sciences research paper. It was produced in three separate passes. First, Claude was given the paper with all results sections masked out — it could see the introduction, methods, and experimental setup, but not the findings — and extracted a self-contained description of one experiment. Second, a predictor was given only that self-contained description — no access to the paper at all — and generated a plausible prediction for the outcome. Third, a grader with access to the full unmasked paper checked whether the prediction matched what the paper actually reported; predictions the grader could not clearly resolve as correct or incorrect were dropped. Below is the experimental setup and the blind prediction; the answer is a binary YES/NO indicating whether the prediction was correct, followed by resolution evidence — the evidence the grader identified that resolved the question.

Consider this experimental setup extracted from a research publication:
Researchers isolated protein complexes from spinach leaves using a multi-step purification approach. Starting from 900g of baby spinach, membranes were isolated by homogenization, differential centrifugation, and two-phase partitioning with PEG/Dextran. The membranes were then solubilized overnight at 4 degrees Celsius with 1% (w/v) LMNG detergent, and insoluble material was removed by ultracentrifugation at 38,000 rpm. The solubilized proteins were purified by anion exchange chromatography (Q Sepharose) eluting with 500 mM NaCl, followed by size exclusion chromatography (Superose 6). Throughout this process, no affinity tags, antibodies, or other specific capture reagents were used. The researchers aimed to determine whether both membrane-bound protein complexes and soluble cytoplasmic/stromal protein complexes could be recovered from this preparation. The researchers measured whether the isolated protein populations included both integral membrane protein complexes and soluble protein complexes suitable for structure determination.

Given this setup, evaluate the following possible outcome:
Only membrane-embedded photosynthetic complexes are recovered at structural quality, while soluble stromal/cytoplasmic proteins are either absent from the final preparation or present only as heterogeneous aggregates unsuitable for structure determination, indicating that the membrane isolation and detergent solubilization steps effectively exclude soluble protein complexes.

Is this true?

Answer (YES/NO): NO